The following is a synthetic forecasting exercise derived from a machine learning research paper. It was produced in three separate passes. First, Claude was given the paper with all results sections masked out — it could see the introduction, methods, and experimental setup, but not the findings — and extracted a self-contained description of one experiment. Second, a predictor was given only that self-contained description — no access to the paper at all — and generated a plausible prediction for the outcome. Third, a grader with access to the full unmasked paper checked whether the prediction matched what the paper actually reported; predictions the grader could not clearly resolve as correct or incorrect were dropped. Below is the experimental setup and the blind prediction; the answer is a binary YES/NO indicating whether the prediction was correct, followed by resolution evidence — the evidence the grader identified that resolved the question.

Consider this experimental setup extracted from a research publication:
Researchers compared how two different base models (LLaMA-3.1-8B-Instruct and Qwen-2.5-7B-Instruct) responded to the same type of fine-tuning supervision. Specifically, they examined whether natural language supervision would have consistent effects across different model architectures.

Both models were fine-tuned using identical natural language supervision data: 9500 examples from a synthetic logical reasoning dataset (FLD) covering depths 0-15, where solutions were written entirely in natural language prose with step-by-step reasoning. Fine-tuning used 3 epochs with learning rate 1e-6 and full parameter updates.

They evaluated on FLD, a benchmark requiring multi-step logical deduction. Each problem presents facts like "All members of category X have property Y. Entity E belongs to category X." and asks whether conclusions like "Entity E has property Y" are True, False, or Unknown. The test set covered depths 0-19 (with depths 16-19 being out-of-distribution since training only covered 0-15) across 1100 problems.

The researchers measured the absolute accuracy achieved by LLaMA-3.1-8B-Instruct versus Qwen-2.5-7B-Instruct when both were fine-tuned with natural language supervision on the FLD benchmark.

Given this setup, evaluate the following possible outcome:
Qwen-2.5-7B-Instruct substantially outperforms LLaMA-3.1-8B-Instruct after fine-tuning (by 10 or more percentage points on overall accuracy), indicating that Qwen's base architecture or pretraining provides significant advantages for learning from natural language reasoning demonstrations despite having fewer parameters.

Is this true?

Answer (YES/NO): NO